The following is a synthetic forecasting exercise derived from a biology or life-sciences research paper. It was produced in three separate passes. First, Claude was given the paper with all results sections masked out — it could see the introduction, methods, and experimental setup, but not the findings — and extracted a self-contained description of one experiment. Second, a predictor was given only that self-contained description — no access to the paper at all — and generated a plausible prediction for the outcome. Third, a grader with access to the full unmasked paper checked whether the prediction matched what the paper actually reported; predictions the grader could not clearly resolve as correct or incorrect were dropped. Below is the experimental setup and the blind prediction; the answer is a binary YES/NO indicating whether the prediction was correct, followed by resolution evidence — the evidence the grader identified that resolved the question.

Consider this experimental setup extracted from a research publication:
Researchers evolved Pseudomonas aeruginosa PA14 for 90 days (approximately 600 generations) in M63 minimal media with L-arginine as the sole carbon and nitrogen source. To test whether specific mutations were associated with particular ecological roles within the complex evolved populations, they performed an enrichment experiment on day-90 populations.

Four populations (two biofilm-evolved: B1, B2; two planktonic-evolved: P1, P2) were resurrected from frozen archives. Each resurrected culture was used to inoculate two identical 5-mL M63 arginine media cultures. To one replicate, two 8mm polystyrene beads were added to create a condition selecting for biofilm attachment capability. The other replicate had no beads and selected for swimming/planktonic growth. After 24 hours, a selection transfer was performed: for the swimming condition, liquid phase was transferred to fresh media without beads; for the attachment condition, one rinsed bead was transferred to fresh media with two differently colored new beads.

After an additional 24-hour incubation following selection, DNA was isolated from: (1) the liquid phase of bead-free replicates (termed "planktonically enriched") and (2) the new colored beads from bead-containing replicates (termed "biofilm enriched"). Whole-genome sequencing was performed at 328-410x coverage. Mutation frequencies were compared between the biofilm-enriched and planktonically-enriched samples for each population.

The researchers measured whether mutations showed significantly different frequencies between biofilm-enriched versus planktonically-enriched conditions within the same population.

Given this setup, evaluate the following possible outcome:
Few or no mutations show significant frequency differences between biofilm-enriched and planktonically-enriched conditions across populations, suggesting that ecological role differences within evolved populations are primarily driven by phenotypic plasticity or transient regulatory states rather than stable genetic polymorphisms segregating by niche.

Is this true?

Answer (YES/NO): NO